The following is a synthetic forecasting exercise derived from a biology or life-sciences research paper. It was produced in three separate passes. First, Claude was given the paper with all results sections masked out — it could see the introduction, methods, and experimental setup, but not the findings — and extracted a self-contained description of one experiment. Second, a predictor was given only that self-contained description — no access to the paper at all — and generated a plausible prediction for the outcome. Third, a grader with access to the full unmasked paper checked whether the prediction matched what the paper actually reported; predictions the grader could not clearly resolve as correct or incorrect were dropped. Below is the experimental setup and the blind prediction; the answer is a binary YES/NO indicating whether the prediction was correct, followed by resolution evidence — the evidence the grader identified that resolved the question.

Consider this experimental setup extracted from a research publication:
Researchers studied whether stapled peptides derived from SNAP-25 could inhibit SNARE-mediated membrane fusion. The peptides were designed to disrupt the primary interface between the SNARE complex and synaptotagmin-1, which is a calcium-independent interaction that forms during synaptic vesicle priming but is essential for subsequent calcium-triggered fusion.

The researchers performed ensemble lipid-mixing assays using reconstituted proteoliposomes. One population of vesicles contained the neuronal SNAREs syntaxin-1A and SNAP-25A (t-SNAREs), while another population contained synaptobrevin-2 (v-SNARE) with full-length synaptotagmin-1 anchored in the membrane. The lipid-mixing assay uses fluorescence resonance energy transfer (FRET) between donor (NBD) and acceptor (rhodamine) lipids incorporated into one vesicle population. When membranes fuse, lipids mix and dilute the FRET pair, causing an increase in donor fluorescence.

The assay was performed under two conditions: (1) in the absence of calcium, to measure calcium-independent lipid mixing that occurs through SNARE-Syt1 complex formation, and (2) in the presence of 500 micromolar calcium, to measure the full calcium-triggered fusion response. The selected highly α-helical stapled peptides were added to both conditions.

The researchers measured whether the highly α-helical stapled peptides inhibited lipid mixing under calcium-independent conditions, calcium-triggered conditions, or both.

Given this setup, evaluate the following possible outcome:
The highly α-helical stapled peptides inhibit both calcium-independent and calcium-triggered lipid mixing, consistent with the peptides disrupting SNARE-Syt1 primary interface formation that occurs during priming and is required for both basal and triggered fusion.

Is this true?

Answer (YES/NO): YES